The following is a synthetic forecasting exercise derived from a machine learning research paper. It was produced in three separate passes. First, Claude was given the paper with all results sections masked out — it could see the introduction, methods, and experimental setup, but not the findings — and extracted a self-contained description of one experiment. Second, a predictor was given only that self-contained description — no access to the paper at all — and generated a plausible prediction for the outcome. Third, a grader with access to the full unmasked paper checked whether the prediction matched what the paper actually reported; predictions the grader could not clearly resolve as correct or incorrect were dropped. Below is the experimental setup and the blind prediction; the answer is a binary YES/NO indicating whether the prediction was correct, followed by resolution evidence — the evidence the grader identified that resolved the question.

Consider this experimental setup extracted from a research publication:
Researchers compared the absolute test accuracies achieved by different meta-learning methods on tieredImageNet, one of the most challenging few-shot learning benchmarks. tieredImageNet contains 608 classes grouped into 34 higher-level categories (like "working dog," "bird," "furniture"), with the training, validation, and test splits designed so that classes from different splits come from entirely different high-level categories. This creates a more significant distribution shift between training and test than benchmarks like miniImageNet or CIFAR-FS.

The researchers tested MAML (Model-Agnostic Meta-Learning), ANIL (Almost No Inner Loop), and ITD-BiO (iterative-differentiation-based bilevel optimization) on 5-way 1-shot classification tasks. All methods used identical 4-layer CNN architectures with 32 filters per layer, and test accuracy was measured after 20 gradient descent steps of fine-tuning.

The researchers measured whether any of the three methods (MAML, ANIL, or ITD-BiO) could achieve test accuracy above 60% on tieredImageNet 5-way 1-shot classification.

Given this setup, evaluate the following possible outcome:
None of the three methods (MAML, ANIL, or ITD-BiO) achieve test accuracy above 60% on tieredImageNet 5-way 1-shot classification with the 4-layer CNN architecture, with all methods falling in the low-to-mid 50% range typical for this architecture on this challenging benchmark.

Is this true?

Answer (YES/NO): NO